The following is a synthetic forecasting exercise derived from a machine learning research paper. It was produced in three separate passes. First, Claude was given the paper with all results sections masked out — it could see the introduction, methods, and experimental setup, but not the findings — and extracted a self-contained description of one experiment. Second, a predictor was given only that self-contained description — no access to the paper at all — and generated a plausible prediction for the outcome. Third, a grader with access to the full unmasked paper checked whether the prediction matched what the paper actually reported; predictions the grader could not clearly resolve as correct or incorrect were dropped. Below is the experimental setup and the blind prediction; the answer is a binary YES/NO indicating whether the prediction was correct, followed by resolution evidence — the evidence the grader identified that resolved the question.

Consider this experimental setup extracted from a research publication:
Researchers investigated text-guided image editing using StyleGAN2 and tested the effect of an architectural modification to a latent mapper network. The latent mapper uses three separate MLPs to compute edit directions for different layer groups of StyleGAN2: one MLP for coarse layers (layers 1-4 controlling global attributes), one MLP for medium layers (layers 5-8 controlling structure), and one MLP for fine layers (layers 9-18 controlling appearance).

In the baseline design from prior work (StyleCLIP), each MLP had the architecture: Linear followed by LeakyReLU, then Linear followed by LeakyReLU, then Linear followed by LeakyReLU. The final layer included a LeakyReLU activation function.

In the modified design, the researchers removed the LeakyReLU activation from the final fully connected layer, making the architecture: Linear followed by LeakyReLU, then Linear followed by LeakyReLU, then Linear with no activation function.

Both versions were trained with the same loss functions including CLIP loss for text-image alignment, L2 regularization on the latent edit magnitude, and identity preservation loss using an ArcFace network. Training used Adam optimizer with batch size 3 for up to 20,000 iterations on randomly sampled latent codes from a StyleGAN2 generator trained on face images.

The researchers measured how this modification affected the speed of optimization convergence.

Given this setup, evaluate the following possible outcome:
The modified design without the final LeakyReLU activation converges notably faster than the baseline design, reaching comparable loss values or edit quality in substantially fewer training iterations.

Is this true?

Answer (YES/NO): YES